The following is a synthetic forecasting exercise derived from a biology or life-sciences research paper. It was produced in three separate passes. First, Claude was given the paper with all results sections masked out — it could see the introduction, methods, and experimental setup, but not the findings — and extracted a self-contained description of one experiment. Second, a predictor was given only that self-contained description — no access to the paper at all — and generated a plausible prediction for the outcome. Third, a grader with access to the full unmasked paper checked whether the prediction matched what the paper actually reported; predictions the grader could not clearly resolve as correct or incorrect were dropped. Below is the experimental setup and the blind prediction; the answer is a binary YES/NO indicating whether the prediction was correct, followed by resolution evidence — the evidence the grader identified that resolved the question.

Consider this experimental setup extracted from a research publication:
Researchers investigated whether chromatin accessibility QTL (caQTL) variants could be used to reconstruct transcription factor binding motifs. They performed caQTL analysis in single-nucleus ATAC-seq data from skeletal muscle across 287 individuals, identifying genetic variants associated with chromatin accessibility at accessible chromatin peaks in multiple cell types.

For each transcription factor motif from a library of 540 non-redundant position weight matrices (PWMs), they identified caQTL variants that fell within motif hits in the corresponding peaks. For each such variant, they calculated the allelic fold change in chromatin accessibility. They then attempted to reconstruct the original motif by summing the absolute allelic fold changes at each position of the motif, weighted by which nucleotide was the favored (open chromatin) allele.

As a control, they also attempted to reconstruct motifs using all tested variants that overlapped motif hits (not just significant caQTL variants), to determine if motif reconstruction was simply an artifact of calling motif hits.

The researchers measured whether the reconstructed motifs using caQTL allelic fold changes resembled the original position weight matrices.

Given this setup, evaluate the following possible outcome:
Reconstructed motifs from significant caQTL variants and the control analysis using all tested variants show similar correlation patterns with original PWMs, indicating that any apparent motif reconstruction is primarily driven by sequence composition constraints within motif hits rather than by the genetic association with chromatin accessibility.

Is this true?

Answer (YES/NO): NO